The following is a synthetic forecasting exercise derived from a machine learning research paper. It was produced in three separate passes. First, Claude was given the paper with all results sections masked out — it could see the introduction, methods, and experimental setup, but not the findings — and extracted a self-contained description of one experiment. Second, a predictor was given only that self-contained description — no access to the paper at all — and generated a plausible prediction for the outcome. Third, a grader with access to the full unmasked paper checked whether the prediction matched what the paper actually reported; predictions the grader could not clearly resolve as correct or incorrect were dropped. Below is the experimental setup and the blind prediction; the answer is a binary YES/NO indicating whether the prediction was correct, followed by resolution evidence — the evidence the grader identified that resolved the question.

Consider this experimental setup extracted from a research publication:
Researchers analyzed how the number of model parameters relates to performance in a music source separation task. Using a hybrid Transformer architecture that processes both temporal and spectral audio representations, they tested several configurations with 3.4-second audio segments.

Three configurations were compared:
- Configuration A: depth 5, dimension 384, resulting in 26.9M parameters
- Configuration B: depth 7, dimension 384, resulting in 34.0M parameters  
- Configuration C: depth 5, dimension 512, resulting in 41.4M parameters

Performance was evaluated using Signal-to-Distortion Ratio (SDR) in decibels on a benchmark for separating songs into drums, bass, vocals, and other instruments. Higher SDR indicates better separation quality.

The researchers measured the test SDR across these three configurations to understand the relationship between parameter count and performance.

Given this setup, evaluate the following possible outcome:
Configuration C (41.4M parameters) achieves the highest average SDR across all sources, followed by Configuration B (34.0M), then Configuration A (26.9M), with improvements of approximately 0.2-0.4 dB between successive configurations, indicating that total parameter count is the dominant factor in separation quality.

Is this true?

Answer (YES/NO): NO